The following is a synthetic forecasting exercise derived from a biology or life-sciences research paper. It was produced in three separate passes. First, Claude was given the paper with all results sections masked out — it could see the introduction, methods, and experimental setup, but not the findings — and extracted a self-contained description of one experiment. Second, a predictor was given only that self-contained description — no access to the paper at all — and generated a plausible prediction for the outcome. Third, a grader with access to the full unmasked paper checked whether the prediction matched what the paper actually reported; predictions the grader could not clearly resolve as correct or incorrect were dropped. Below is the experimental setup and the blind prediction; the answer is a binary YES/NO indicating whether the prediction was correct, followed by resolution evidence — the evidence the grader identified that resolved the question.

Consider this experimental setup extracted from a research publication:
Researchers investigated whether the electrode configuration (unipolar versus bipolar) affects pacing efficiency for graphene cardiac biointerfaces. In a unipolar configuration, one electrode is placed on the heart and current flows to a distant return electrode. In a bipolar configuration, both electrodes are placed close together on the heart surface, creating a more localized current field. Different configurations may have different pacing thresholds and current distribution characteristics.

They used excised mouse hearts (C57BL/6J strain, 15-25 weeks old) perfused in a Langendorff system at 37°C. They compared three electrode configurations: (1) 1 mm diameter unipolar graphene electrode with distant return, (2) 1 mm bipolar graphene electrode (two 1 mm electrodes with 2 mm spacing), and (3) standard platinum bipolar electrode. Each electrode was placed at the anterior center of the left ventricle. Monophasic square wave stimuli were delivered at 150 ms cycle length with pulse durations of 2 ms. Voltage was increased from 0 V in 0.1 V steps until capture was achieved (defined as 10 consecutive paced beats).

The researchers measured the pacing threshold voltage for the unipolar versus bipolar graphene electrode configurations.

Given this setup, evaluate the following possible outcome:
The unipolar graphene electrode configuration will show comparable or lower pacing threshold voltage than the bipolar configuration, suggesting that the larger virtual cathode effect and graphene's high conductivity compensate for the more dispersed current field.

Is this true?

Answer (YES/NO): YES